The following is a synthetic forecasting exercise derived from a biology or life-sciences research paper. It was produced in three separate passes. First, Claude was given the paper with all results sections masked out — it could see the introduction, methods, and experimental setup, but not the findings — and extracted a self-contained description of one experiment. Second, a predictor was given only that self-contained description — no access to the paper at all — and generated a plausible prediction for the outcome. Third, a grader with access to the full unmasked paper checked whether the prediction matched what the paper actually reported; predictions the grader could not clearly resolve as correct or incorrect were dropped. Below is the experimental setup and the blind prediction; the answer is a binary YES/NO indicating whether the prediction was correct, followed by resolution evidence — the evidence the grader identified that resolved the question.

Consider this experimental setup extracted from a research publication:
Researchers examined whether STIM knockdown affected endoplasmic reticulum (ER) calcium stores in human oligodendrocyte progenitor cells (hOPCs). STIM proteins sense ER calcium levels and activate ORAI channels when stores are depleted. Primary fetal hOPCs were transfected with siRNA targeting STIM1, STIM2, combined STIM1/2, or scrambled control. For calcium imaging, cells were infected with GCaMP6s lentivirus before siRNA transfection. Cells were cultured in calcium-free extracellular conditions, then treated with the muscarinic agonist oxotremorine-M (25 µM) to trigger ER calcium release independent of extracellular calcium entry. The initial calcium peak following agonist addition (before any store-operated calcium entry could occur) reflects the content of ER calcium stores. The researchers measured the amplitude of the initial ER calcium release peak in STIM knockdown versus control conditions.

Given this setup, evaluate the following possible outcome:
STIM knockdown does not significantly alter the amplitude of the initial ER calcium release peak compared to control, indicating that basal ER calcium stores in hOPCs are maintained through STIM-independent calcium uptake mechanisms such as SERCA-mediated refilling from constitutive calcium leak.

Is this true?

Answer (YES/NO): NO